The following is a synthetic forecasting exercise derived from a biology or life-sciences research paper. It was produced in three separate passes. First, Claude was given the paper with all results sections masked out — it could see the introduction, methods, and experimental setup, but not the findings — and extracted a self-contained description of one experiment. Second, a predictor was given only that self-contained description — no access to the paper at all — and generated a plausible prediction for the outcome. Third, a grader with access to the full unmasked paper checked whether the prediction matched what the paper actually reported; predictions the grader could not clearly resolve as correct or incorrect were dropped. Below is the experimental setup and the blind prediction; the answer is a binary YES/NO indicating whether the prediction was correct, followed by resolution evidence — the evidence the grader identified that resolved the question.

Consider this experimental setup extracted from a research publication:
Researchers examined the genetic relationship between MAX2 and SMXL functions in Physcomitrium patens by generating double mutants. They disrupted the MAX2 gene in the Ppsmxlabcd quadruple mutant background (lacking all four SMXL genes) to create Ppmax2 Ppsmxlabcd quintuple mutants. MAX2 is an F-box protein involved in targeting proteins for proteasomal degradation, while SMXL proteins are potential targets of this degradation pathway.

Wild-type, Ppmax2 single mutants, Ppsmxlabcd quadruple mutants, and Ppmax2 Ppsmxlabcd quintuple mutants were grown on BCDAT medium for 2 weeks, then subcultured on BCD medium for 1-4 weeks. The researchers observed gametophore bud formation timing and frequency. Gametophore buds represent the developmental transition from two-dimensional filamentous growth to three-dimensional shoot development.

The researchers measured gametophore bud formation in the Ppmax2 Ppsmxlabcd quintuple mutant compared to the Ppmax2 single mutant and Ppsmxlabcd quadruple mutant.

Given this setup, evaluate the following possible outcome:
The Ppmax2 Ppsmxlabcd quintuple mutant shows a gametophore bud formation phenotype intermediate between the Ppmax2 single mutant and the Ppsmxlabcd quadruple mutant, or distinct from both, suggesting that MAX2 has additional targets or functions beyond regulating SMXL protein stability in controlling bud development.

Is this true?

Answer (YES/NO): NO